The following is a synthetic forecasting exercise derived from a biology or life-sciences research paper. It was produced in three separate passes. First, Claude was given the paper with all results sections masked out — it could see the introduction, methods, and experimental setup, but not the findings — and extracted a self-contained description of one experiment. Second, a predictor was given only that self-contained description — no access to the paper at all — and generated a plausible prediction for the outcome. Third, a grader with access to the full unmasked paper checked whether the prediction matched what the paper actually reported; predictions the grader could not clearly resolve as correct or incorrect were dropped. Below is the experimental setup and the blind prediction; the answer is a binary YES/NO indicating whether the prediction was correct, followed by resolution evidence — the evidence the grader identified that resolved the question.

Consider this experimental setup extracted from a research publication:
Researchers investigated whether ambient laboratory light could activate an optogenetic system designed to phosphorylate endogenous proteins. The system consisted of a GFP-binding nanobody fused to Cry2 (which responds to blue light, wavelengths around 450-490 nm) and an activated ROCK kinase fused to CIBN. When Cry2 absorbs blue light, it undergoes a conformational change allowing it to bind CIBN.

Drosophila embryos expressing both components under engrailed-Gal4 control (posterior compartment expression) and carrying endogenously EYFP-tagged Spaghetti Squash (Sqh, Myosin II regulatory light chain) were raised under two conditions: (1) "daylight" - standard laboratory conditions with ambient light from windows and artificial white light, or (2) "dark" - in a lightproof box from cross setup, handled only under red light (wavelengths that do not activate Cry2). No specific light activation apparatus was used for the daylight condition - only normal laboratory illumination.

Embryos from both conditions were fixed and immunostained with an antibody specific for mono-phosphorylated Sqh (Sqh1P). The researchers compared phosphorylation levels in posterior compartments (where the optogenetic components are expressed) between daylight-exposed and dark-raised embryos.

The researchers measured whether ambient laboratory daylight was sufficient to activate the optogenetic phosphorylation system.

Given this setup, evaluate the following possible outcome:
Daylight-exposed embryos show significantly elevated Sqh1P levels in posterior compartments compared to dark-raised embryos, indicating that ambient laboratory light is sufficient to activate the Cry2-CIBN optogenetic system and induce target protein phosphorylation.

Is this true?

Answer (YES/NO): YES